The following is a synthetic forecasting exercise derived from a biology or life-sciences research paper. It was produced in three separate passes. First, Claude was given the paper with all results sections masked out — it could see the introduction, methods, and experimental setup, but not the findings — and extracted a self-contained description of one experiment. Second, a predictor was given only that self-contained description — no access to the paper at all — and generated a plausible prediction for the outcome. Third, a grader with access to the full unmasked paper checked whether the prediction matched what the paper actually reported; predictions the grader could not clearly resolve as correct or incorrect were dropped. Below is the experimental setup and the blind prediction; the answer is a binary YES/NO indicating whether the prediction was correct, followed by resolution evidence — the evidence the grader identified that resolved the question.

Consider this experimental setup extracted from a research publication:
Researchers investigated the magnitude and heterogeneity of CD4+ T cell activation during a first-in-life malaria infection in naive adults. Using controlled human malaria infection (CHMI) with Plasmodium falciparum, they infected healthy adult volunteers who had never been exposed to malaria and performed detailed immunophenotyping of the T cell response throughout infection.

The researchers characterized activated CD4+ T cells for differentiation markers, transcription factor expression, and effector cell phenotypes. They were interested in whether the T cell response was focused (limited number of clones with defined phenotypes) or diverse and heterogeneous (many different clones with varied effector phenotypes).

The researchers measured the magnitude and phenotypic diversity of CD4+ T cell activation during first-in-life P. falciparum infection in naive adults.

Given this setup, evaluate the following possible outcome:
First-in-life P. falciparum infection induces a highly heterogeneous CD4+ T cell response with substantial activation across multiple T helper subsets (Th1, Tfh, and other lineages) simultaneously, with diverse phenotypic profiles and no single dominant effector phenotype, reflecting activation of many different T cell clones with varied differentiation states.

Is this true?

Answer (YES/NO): YES